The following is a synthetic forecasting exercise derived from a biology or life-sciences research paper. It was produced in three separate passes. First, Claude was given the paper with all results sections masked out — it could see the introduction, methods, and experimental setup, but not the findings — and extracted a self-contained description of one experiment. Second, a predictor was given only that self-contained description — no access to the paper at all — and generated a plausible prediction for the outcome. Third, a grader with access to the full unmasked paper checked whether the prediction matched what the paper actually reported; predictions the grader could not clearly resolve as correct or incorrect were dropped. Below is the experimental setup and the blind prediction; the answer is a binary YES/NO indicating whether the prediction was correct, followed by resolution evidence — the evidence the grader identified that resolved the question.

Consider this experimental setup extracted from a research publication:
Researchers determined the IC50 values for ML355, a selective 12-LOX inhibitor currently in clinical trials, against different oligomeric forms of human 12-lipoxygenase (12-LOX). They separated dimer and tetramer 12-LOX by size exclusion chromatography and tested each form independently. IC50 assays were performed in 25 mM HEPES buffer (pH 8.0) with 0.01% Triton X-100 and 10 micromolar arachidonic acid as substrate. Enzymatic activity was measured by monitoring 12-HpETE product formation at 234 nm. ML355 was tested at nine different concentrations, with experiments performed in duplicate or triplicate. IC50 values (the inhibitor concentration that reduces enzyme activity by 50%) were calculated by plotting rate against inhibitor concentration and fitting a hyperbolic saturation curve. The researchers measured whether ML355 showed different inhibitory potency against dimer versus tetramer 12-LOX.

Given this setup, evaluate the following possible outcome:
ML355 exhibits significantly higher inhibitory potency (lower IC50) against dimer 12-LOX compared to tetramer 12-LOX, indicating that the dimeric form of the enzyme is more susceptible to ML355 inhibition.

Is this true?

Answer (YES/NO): NO